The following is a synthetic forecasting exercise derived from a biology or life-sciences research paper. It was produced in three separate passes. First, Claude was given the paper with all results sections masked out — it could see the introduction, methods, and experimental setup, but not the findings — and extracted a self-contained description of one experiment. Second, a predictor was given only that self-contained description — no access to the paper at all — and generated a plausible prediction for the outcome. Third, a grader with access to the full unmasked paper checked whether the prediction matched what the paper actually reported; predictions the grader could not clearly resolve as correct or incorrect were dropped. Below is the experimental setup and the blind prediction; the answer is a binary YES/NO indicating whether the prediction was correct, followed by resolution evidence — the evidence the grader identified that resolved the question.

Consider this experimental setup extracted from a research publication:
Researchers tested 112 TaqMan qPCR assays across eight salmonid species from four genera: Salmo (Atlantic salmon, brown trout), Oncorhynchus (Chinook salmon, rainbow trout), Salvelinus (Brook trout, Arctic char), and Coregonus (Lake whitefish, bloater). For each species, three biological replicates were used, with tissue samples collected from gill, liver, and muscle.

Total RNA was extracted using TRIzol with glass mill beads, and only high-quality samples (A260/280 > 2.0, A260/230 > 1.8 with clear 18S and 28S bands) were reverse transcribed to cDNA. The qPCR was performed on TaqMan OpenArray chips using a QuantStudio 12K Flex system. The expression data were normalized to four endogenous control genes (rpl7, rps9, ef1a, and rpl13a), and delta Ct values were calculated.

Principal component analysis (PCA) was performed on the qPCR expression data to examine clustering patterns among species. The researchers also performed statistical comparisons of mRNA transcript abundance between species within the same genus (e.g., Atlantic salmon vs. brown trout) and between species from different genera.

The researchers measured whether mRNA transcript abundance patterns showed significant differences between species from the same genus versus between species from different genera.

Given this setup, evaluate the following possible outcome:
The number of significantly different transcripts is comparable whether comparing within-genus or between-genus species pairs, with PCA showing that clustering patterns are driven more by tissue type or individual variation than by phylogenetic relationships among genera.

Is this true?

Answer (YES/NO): NO